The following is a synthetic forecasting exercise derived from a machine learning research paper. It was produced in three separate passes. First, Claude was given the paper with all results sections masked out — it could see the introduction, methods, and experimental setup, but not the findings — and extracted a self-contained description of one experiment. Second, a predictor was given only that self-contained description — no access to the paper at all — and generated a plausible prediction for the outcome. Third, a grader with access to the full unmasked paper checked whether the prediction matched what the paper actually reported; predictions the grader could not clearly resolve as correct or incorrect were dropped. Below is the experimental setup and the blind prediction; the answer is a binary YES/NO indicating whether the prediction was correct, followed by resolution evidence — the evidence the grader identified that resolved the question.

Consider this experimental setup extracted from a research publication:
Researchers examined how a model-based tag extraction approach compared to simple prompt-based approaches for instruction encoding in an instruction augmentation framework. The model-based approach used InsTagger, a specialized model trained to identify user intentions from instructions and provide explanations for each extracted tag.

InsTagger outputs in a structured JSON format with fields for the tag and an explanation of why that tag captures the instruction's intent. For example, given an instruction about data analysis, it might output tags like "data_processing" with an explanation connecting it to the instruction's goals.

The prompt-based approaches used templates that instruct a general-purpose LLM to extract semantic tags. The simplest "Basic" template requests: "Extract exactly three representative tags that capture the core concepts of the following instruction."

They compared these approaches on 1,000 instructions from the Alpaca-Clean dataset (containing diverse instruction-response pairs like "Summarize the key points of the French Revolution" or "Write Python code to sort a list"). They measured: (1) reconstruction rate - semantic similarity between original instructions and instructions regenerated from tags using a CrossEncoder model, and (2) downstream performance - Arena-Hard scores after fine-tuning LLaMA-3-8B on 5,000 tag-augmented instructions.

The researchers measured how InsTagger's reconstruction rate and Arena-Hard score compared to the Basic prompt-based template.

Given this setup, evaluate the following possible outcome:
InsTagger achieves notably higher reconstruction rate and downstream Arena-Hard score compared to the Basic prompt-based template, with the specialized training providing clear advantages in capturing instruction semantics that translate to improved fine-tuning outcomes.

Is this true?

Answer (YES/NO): NO